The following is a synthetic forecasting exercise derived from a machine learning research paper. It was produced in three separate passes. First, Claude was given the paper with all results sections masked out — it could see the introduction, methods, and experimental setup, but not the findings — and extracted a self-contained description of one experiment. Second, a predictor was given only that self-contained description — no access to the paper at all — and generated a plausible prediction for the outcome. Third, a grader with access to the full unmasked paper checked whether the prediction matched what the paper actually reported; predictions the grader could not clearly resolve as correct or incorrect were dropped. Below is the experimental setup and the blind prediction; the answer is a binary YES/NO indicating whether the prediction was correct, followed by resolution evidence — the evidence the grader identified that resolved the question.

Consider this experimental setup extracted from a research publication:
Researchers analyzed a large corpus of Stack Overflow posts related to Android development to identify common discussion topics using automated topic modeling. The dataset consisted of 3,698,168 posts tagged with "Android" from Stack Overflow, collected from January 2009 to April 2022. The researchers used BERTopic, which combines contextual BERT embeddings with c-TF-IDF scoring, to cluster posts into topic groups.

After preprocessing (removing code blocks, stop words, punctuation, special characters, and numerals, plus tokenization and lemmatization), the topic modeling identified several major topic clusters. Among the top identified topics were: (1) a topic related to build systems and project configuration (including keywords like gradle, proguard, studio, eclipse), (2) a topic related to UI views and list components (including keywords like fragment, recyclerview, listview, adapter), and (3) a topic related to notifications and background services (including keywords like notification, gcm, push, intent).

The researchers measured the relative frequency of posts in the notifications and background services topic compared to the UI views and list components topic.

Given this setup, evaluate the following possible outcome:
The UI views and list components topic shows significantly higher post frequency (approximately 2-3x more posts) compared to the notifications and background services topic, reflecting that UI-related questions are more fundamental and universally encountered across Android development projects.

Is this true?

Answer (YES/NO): NO